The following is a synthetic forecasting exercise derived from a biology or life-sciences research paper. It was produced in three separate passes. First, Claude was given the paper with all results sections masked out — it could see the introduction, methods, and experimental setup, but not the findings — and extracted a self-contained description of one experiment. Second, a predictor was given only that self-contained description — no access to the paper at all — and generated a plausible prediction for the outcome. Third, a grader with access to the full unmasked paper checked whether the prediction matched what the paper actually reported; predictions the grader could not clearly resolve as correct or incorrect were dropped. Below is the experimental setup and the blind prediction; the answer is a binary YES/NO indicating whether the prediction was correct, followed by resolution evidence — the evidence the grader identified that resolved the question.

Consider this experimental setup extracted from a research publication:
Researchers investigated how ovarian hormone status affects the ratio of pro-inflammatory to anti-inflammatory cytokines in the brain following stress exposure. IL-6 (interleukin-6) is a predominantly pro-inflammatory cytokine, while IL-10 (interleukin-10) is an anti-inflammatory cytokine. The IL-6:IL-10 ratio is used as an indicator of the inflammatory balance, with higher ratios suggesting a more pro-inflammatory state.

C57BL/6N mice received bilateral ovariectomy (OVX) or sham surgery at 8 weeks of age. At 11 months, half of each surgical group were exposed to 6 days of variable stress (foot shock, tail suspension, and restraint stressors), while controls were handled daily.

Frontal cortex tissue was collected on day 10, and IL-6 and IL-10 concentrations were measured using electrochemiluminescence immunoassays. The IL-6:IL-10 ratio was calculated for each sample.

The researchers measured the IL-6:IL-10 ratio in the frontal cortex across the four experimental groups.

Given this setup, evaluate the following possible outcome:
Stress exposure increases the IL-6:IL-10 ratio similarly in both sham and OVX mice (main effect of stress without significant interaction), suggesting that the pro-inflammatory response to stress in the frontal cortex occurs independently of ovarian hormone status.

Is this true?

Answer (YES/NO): NO